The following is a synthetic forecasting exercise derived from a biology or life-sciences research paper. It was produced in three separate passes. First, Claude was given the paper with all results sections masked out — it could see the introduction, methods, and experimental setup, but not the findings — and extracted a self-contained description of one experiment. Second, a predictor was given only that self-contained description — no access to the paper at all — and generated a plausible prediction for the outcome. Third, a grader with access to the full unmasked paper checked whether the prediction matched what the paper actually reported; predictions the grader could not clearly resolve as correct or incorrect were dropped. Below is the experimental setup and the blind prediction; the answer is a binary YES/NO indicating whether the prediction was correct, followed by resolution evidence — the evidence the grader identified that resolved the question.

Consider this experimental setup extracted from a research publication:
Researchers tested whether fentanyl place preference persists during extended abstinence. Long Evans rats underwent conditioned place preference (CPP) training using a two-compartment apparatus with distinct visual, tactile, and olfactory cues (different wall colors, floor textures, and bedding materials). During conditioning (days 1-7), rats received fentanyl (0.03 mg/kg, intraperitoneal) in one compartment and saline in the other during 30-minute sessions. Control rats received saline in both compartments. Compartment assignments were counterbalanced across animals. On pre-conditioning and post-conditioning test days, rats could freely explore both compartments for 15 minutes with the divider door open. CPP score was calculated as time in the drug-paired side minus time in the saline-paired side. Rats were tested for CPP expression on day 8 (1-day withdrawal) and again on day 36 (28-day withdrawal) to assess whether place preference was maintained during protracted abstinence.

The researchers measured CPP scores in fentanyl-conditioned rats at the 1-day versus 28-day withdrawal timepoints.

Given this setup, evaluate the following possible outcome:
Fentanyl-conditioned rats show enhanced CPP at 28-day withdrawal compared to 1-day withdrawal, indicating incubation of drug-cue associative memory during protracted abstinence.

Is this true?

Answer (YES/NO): NO